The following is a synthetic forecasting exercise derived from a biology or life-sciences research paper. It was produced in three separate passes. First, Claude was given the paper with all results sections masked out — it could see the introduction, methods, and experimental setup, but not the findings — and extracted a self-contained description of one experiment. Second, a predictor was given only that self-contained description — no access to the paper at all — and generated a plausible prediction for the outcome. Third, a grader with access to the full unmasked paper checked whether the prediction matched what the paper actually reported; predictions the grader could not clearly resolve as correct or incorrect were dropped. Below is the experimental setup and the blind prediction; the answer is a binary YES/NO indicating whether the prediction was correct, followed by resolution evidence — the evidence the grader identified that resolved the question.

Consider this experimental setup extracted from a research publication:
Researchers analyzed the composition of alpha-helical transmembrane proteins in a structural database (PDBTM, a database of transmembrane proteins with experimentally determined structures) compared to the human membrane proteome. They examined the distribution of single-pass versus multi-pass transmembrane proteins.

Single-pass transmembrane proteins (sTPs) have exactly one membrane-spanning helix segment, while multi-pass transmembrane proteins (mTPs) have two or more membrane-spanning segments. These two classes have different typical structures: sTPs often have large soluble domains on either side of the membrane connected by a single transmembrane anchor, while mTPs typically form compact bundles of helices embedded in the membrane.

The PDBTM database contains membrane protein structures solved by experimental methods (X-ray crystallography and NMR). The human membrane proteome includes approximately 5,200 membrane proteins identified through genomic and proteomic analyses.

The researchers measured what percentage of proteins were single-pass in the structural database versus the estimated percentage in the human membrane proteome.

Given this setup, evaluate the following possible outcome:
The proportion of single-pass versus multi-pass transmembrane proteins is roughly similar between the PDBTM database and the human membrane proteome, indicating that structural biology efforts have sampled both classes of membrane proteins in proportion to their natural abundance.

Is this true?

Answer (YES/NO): NO